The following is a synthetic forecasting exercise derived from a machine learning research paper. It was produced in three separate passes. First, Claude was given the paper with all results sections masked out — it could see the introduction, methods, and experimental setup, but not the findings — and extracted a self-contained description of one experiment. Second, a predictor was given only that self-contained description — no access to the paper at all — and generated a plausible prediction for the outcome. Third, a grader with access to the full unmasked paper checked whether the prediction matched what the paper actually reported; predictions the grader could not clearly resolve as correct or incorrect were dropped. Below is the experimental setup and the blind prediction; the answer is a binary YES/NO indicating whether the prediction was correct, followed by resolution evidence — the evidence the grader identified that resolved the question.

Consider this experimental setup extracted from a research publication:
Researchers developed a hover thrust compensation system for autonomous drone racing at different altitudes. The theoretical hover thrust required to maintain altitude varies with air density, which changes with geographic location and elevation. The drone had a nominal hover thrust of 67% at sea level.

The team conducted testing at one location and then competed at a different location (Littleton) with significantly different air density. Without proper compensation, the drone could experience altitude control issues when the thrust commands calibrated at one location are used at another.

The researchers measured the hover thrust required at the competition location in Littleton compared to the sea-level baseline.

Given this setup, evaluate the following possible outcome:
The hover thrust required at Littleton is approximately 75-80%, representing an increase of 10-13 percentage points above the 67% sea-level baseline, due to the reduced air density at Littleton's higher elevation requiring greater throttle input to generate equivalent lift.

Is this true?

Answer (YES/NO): NO